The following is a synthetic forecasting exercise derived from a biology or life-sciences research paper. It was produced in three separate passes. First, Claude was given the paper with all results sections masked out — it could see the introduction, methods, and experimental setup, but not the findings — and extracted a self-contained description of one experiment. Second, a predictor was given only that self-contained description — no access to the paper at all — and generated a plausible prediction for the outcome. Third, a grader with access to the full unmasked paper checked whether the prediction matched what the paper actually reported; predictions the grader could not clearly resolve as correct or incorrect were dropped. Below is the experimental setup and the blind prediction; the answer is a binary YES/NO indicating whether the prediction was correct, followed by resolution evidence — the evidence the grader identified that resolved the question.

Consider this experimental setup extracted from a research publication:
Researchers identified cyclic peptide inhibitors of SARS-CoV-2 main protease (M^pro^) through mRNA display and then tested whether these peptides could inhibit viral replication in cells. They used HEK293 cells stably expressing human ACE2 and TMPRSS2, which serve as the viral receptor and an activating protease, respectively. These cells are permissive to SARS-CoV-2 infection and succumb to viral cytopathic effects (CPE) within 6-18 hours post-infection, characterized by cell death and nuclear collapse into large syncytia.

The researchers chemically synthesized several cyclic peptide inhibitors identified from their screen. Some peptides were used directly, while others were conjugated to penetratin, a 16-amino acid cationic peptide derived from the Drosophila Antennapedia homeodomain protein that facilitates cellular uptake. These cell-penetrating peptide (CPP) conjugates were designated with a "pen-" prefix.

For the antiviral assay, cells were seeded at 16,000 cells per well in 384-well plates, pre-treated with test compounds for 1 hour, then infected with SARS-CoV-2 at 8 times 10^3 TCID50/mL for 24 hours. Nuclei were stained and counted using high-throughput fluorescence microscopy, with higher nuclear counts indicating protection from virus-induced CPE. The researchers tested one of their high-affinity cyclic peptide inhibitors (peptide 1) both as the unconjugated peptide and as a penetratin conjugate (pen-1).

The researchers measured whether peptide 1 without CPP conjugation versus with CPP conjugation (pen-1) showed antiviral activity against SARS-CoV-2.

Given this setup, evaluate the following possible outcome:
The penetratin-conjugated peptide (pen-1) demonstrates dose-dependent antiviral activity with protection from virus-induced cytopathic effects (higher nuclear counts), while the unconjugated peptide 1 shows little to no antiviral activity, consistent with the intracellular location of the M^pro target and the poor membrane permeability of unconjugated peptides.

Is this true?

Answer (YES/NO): YES